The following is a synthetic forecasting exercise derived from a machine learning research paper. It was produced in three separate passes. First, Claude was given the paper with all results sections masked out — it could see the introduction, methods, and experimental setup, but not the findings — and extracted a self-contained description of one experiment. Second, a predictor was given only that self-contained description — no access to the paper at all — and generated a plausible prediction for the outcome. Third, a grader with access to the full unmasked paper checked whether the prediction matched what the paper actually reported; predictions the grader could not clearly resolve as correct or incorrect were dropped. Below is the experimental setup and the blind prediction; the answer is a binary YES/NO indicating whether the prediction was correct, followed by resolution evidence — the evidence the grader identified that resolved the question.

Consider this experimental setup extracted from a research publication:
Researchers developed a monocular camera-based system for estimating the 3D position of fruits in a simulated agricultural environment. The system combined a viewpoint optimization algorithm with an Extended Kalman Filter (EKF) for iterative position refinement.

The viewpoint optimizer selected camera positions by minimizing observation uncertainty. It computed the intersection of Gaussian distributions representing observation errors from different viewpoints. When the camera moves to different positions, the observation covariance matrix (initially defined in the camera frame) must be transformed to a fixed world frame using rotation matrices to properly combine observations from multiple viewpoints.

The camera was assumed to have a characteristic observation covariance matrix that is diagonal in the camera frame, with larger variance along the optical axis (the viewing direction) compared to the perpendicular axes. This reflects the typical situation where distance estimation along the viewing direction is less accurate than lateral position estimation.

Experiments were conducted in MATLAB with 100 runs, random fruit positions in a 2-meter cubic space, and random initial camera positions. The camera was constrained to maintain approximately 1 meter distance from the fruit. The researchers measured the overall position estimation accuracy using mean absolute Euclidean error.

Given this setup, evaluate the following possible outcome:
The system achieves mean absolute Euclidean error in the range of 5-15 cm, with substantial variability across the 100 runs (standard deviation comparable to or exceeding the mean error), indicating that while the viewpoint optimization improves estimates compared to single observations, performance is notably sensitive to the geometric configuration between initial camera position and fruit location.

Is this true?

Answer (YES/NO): NO